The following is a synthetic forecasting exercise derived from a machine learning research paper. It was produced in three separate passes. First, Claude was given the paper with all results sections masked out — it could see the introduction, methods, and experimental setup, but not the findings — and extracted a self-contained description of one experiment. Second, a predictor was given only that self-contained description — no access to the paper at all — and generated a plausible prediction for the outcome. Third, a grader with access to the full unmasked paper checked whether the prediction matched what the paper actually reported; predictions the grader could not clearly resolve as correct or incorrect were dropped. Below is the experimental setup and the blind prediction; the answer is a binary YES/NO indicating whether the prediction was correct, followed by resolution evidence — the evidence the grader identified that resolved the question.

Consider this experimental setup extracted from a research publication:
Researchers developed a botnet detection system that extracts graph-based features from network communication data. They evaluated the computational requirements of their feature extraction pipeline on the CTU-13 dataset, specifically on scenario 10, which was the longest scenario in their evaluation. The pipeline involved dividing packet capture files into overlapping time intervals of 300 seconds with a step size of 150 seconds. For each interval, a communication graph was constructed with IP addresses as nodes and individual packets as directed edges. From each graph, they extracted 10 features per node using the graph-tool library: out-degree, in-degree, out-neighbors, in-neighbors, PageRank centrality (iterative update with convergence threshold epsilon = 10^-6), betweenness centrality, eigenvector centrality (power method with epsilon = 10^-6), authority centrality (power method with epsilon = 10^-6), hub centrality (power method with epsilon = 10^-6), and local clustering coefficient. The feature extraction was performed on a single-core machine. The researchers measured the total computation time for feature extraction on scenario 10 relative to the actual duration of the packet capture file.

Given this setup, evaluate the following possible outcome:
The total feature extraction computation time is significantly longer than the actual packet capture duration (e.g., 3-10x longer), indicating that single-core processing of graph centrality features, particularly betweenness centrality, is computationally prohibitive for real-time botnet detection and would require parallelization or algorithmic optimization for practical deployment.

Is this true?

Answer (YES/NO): NO